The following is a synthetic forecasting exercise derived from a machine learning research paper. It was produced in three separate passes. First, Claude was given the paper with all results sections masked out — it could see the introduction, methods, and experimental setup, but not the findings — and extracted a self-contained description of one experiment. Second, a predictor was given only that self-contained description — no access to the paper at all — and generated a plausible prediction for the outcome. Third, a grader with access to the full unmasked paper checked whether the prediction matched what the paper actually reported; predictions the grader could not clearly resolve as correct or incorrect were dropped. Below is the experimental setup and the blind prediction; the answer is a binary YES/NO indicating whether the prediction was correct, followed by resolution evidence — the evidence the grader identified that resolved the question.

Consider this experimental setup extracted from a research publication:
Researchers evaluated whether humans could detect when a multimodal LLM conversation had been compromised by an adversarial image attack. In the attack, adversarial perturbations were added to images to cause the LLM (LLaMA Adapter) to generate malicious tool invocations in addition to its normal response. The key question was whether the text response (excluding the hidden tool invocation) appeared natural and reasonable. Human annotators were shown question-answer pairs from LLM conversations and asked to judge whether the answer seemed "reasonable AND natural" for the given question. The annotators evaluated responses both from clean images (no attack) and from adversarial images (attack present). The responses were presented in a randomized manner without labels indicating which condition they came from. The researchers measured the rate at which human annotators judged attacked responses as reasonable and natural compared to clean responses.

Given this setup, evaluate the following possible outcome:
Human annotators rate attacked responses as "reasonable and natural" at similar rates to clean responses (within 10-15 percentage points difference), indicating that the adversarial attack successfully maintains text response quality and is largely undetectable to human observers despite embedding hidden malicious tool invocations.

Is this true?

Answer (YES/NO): YES